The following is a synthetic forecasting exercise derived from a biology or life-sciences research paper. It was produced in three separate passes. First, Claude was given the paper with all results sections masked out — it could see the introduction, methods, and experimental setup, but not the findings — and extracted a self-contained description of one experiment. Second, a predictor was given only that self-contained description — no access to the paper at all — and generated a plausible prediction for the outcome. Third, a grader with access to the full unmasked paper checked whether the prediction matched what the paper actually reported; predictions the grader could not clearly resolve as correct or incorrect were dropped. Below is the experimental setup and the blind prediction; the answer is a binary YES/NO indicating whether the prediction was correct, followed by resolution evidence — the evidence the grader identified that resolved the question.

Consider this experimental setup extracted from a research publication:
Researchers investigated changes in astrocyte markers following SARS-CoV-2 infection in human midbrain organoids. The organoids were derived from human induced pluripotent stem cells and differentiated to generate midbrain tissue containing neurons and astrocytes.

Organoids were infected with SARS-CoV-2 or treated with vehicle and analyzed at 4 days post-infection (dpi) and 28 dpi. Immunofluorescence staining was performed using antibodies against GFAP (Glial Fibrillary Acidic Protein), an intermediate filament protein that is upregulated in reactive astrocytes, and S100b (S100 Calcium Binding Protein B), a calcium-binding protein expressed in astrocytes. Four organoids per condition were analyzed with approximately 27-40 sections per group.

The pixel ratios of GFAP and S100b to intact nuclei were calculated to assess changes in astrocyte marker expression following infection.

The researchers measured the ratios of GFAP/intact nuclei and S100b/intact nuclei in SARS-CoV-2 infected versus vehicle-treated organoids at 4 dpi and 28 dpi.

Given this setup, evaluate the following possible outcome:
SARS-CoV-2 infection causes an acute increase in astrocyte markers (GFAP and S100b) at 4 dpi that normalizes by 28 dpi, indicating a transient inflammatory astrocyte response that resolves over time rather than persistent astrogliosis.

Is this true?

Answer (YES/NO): NO